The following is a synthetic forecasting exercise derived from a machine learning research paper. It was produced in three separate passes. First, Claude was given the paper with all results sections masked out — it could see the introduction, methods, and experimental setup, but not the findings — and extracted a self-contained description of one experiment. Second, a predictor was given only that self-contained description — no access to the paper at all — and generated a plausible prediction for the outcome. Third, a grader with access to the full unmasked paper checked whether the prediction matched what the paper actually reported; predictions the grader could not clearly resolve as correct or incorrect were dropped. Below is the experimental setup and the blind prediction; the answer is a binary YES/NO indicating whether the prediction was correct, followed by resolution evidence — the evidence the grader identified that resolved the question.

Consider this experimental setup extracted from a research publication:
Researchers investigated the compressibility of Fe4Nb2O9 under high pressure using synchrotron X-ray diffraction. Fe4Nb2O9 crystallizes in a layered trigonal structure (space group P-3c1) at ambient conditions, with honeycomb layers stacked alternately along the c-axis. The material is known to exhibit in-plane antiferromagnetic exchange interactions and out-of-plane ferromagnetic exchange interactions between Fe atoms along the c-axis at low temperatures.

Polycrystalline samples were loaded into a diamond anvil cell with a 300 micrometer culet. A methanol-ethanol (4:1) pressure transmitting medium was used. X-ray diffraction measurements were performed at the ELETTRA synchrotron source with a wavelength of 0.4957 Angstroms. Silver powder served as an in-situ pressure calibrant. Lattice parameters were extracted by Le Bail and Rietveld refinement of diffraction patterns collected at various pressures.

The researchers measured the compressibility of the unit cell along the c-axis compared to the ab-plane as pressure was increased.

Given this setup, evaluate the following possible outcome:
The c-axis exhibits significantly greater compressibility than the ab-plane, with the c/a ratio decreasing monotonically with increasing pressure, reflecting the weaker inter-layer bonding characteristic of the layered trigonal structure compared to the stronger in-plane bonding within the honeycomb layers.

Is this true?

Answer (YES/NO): YES